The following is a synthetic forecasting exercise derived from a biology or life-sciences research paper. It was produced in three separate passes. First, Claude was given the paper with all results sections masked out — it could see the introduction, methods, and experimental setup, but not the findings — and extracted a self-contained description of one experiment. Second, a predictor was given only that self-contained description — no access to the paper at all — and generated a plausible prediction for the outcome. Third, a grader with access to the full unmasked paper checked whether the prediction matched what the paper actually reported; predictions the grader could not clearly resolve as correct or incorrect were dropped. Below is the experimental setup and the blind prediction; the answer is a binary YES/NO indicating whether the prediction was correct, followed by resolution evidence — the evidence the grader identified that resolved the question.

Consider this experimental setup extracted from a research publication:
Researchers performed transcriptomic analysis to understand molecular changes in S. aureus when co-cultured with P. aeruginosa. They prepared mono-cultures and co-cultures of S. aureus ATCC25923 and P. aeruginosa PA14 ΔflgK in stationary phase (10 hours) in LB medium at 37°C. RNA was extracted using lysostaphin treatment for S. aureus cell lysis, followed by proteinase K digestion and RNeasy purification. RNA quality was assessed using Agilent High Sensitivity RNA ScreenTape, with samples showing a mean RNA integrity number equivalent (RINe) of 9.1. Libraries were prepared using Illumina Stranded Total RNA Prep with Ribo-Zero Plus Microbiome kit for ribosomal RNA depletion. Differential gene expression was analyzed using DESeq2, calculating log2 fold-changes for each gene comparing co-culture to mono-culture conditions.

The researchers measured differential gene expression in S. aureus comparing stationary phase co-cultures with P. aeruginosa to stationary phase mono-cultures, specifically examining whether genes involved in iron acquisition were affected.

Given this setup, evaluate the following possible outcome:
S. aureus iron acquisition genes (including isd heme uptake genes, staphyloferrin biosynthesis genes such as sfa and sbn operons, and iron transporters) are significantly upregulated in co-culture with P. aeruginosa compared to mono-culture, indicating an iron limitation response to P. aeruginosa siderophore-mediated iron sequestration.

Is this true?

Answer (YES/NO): NO